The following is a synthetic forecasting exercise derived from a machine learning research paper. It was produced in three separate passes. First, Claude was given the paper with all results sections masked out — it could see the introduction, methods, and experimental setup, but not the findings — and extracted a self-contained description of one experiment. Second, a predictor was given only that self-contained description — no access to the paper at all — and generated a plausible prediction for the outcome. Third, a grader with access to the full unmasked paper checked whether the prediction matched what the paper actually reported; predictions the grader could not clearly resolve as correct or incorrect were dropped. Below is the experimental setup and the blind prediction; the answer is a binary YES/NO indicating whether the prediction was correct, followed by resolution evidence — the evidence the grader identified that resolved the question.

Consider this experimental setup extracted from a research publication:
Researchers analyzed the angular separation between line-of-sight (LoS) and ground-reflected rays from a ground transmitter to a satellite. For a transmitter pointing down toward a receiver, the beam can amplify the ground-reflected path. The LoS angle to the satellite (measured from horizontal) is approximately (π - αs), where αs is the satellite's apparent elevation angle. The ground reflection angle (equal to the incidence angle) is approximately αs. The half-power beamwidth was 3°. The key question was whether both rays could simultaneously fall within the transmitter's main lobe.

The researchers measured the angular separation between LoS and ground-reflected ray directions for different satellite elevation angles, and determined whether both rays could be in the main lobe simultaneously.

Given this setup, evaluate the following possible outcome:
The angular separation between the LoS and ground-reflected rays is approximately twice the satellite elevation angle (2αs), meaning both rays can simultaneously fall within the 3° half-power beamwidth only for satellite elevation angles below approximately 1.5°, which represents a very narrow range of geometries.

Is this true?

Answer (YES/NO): NO